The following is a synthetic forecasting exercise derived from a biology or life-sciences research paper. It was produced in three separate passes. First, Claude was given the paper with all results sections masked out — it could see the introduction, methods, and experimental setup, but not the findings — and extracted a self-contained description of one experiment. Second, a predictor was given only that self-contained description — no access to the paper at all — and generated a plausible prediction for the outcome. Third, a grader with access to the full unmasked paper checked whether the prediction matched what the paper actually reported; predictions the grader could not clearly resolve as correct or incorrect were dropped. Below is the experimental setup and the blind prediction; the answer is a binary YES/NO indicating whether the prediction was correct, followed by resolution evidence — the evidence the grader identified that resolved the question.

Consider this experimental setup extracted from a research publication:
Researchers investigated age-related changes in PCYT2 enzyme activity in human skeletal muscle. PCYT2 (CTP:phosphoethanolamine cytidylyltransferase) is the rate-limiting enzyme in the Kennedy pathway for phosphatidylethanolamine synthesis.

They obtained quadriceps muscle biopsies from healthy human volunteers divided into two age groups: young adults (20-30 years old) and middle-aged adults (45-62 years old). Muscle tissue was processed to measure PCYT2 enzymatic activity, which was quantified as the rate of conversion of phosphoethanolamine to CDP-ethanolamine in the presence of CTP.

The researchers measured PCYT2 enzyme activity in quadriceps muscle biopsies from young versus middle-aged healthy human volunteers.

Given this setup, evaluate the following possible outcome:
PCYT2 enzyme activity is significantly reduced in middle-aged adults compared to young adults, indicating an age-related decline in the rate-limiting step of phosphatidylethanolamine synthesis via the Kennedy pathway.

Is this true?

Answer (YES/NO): YES